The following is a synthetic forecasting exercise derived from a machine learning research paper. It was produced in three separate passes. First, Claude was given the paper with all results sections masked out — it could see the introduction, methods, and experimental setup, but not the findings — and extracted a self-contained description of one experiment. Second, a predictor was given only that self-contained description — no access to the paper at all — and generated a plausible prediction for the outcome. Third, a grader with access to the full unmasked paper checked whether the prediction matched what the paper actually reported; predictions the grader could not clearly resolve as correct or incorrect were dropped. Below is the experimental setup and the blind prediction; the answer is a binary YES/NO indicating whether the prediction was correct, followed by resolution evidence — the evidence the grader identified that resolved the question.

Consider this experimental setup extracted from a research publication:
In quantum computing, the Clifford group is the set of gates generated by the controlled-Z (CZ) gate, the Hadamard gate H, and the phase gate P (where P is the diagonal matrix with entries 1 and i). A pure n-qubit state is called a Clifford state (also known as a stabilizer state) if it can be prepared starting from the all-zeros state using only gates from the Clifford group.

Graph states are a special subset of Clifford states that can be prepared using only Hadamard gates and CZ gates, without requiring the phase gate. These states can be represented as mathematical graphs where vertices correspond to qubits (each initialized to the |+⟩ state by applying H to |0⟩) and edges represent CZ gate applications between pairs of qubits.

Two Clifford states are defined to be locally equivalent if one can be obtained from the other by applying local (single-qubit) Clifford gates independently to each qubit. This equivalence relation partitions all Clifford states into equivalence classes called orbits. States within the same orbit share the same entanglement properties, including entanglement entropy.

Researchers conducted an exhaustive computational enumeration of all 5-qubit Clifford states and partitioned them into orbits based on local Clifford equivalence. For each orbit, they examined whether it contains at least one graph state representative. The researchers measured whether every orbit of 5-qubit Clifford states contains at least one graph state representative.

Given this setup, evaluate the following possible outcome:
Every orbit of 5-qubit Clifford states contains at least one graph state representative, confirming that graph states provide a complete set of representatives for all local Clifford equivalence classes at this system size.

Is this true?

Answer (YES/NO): YES